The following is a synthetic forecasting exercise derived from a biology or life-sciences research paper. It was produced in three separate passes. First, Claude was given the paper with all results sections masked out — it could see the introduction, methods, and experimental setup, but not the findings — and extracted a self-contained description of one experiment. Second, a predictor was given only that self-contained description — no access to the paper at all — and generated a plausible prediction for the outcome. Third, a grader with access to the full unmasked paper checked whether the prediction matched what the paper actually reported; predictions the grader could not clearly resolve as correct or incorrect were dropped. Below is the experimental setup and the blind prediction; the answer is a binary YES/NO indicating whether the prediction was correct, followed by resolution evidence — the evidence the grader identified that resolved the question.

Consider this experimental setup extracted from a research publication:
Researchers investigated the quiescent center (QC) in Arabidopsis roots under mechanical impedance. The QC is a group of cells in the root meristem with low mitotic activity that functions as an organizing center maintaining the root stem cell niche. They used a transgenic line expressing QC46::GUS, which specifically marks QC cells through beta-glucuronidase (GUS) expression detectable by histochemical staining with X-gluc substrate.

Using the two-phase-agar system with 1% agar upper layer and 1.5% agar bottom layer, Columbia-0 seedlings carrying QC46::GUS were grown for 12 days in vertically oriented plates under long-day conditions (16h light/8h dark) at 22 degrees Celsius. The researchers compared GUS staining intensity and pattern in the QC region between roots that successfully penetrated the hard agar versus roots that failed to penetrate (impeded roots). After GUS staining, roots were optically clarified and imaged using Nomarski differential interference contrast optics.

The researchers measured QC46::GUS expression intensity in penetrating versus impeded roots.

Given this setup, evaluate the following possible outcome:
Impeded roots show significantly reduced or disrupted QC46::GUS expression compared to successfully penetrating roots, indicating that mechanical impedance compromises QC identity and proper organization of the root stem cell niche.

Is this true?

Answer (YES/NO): NO